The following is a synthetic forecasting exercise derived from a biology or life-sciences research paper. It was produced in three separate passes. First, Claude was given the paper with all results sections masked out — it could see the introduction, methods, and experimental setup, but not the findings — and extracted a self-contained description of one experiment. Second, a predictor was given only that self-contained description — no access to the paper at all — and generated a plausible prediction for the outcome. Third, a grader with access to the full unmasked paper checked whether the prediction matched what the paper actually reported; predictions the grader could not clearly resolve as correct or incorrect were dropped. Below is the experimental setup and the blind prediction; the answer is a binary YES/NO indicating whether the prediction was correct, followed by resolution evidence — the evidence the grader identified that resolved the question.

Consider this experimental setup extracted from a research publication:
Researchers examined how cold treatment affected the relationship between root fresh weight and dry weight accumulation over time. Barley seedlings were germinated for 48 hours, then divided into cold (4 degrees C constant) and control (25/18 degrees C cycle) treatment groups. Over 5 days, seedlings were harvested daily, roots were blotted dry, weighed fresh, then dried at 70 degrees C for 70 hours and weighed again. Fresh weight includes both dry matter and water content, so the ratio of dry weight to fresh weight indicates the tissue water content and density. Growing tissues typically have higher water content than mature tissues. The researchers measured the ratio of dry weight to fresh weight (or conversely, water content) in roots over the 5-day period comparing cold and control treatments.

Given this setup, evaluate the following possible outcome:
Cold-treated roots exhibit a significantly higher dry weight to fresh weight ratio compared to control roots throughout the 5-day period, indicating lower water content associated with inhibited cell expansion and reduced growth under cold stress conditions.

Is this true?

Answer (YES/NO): NO